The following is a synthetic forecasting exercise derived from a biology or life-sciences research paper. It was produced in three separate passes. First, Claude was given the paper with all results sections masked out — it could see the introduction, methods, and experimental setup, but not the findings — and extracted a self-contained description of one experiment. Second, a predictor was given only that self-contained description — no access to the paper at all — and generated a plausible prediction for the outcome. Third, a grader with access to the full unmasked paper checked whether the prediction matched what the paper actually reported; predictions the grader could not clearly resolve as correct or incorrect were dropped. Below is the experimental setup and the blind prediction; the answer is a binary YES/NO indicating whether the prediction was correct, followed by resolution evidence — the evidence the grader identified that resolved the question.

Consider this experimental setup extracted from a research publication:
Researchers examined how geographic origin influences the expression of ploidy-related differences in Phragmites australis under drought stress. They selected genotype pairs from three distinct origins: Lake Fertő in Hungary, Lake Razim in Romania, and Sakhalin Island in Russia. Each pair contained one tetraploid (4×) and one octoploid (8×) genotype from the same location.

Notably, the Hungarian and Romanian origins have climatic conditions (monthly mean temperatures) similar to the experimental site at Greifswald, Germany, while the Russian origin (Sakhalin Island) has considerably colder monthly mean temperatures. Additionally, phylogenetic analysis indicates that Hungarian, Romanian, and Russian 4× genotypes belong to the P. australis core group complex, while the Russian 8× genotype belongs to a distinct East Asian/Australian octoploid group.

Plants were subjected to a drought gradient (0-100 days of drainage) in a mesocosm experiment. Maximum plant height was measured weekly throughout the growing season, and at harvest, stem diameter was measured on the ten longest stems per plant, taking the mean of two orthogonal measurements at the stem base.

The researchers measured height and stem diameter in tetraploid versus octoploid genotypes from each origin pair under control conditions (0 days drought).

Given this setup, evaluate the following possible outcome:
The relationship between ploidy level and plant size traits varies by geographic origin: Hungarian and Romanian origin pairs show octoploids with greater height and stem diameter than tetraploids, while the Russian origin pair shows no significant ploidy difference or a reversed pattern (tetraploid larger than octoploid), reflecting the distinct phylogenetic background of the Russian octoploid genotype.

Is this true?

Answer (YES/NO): NO